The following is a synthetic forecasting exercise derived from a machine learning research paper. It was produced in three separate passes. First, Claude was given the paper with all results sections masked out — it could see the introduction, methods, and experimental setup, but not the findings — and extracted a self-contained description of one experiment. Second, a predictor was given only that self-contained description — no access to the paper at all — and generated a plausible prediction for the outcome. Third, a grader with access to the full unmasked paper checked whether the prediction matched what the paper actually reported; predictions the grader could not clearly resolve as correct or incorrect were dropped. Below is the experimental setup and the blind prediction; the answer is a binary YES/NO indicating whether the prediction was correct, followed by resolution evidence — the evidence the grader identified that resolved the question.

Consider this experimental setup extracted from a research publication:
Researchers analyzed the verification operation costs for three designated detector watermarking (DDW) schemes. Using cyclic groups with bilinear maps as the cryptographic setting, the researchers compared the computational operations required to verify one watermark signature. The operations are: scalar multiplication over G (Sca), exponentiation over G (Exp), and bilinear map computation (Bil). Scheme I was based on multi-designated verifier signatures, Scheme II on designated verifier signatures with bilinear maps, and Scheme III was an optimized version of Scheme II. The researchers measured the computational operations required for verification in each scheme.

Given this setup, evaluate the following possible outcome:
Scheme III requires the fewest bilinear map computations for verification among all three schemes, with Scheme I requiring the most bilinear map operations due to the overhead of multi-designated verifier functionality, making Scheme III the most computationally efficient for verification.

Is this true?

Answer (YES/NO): NO